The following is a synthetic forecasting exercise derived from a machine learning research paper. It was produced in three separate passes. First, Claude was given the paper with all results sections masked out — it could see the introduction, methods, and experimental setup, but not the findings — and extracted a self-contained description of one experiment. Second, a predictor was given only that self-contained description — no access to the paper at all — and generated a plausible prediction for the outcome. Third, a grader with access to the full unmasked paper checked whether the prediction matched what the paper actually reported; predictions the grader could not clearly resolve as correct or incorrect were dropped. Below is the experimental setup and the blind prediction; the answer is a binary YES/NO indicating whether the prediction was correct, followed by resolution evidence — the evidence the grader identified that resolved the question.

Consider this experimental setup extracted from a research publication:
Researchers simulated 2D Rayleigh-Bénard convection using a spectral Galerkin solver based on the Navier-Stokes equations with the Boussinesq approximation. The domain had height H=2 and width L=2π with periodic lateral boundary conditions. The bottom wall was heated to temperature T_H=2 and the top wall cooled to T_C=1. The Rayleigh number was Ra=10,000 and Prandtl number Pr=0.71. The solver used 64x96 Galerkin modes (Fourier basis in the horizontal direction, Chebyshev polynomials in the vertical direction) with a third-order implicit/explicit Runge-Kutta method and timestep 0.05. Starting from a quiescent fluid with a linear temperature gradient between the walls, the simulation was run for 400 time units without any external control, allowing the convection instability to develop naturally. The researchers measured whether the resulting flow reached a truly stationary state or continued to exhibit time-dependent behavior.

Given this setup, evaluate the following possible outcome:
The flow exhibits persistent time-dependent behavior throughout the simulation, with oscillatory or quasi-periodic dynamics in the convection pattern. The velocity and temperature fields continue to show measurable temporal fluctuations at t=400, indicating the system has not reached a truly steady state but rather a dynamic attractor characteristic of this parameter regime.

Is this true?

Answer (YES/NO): NO